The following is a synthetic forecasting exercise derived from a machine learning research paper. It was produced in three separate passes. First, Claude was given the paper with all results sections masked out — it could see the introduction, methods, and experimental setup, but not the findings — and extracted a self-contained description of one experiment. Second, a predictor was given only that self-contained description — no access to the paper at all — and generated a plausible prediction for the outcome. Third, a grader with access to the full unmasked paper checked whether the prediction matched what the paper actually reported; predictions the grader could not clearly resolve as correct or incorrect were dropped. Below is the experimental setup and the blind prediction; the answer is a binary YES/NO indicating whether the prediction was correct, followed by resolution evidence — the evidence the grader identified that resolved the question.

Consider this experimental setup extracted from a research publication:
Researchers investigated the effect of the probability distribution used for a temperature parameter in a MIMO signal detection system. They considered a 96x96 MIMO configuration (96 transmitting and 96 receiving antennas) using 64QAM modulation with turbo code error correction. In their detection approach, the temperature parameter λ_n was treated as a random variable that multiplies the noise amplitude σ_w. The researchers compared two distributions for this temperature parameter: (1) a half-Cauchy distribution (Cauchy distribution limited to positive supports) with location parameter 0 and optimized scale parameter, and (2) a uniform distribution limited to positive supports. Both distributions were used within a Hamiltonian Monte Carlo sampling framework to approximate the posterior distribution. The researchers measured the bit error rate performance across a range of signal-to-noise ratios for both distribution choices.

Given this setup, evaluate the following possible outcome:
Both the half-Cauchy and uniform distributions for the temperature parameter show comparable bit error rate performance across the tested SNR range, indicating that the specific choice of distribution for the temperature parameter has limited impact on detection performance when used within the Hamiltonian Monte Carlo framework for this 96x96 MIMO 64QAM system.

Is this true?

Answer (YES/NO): NO